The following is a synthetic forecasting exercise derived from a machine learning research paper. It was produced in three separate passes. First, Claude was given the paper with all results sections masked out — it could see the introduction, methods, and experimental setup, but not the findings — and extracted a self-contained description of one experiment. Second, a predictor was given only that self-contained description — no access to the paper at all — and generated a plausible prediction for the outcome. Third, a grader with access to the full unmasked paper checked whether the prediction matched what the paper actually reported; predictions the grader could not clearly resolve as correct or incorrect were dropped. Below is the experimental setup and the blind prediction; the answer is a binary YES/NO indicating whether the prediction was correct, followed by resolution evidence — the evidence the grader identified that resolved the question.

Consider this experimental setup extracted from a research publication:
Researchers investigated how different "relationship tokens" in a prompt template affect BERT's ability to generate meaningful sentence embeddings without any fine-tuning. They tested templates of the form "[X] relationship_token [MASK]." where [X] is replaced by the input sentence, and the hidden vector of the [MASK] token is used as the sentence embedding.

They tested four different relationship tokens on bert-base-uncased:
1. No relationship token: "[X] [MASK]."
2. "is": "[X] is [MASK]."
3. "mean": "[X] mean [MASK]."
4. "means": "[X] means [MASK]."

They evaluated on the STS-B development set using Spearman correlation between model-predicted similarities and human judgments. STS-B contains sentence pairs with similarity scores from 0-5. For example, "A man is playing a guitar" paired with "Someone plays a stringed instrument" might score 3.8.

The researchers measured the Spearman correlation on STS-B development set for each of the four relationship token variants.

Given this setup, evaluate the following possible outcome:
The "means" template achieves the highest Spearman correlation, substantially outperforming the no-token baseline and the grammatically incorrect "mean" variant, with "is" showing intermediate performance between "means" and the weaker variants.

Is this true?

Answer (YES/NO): NO